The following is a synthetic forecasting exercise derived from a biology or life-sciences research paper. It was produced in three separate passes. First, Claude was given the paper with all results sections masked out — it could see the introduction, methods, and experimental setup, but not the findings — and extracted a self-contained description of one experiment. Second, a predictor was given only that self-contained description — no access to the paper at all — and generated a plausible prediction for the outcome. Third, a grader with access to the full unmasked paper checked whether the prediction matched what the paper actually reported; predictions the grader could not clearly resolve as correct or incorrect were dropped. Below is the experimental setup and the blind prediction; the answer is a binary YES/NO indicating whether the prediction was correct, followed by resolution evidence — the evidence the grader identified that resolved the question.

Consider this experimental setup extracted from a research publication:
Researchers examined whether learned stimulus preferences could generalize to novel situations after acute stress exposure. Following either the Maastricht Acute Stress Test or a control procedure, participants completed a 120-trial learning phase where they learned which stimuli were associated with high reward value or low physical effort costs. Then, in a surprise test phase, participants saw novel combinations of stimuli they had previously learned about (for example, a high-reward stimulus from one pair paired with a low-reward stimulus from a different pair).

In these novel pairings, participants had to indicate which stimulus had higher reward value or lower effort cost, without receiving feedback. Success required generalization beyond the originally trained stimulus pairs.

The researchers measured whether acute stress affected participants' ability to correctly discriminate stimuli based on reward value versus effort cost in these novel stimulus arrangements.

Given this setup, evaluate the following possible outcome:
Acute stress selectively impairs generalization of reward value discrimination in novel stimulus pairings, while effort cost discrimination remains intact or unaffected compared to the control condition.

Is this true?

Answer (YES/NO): NO